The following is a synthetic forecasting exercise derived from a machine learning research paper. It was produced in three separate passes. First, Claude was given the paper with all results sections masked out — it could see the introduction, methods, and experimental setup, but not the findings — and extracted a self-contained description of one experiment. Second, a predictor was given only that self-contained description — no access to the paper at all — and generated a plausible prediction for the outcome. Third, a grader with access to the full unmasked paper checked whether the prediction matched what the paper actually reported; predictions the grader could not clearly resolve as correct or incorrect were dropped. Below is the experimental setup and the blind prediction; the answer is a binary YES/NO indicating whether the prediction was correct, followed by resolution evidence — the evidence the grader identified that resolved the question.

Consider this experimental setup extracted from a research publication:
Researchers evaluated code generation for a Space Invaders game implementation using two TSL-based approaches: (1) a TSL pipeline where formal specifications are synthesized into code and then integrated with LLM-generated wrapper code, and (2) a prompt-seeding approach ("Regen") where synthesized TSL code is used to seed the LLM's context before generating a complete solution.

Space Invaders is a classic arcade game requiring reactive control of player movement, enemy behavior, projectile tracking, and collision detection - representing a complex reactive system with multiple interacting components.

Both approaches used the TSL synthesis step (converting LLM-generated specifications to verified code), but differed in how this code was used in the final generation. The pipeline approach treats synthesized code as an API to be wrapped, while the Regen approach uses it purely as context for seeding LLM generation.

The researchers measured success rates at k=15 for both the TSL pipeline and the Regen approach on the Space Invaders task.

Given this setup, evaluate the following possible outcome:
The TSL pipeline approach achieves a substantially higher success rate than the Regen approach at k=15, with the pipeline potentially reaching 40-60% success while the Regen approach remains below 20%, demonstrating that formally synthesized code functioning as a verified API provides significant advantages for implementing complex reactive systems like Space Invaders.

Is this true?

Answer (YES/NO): NO